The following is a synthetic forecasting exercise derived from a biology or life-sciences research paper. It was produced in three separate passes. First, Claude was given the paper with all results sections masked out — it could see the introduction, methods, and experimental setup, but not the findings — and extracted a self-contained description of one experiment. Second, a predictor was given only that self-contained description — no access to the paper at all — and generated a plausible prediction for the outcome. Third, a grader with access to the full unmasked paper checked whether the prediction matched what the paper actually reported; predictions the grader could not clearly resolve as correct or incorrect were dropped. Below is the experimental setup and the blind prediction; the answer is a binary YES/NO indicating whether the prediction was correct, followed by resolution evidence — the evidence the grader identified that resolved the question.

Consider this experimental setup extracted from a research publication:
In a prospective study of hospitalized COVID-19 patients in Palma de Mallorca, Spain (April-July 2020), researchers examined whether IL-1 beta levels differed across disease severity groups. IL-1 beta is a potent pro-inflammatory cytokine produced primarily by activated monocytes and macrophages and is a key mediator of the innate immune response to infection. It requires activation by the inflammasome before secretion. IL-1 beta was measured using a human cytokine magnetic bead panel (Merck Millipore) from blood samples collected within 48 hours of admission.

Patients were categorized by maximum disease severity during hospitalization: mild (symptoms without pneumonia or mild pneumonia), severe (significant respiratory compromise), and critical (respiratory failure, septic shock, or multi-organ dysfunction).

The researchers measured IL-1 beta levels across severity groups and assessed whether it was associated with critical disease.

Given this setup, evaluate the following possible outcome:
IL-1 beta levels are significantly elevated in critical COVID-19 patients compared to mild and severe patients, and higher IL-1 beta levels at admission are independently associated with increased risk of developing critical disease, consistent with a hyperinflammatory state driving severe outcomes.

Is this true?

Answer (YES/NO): NO